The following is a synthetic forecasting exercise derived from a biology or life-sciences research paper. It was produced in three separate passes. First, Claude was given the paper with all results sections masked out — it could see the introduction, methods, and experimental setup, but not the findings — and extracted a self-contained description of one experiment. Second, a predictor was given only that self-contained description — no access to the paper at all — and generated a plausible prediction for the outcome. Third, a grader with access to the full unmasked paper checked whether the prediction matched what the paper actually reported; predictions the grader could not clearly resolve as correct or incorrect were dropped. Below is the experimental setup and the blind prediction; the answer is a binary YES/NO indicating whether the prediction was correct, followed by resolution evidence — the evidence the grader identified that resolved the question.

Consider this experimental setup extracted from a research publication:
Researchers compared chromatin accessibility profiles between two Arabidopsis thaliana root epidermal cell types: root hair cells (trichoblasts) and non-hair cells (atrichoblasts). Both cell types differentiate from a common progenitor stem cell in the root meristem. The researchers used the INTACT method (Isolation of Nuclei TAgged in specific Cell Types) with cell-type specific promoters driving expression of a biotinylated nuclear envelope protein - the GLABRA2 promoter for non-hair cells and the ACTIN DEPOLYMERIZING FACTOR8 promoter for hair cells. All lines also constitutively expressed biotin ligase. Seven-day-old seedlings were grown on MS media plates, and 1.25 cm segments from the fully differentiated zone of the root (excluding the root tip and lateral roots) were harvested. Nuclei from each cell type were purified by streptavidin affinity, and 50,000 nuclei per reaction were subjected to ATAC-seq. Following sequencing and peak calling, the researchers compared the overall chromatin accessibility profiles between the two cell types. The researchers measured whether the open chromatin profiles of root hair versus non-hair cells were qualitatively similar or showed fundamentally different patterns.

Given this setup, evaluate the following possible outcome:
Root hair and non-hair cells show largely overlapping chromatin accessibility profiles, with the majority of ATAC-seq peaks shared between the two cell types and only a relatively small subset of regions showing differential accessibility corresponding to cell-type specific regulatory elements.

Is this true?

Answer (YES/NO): YES